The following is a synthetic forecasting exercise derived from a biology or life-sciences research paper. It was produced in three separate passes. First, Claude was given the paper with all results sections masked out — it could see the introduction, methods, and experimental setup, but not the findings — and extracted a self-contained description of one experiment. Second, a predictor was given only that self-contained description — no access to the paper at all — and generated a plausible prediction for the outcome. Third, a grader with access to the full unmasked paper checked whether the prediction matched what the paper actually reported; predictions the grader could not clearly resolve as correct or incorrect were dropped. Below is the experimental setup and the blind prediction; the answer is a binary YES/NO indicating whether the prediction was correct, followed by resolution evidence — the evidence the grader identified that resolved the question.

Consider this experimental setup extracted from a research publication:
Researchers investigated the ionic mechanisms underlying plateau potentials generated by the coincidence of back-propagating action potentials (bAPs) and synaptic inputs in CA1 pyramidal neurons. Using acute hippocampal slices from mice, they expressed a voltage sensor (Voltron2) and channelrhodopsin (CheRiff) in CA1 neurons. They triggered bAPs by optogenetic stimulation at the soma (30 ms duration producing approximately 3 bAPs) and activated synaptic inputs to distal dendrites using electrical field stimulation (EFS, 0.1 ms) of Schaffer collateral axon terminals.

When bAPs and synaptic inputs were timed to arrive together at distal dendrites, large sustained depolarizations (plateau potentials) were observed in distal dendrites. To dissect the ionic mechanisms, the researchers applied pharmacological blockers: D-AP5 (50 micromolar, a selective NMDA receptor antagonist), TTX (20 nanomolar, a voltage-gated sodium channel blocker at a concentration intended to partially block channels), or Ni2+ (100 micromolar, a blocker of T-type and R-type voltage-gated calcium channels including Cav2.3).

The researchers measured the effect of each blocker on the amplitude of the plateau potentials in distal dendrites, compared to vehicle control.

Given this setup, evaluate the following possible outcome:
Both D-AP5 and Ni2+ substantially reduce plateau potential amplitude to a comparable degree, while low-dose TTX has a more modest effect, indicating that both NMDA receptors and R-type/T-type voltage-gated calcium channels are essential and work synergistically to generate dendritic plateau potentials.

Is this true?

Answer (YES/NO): NO